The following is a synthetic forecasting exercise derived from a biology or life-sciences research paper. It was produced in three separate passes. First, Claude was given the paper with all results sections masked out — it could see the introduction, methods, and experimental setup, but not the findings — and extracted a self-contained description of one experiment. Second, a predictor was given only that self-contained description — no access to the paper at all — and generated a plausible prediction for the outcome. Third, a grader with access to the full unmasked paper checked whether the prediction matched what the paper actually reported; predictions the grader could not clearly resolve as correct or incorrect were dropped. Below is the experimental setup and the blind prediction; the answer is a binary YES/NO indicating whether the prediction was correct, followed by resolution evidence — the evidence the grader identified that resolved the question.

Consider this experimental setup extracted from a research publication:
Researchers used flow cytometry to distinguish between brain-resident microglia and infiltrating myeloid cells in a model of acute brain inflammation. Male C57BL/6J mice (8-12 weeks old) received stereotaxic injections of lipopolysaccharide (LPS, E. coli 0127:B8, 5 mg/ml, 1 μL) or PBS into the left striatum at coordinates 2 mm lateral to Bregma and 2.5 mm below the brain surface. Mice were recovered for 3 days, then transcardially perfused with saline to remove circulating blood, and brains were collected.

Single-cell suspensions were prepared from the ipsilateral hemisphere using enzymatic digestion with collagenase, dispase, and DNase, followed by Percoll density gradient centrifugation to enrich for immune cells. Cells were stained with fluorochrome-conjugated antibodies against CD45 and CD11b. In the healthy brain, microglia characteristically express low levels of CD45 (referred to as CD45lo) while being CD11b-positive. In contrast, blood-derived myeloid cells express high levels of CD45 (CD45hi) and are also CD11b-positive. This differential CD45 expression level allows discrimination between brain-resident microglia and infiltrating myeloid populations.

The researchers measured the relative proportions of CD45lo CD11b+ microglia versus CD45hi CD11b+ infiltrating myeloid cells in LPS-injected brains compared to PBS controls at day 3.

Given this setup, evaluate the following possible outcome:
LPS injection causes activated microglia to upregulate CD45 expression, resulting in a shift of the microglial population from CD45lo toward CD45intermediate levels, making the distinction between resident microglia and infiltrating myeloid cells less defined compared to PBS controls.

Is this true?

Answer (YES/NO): NO